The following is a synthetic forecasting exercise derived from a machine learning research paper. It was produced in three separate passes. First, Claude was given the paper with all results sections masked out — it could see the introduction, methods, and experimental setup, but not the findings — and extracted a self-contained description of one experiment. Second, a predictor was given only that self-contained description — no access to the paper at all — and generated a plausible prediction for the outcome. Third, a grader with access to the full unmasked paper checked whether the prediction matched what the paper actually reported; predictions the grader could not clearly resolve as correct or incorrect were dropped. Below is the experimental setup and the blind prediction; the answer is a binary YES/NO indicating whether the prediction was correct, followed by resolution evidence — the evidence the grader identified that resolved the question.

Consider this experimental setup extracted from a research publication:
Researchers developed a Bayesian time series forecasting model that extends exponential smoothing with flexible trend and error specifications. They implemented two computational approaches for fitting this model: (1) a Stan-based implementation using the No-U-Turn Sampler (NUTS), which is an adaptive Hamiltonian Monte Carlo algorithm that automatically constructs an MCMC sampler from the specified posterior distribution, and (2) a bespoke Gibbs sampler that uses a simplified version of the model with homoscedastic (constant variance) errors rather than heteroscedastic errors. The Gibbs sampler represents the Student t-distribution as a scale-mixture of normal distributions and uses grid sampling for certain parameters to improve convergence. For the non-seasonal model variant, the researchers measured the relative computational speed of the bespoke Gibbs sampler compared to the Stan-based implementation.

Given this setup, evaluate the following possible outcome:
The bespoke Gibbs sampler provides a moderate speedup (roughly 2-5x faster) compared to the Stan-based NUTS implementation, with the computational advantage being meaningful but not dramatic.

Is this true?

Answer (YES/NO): NO